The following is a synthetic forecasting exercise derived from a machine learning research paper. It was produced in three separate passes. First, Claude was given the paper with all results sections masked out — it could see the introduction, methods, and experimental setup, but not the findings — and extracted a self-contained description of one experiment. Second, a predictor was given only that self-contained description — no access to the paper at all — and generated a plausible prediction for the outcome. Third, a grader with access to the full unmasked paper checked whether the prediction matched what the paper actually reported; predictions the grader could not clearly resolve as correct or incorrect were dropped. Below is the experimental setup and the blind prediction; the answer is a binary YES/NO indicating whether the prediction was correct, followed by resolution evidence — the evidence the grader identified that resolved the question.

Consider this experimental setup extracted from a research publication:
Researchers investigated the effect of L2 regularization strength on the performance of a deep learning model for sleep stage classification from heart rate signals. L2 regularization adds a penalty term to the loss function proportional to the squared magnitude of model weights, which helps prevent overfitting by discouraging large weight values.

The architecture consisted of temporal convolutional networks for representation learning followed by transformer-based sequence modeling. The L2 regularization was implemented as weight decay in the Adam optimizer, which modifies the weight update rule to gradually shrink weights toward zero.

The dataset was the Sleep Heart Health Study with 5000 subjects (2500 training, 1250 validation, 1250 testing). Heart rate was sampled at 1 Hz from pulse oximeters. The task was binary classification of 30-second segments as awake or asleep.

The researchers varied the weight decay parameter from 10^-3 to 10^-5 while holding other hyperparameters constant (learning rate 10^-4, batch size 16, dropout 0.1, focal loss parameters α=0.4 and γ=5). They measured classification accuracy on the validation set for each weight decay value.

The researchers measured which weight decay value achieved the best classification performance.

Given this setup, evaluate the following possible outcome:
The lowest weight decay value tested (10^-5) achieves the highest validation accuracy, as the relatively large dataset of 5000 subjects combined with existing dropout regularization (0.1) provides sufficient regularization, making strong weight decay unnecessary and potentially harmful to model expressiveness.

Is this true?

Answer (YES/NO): NO